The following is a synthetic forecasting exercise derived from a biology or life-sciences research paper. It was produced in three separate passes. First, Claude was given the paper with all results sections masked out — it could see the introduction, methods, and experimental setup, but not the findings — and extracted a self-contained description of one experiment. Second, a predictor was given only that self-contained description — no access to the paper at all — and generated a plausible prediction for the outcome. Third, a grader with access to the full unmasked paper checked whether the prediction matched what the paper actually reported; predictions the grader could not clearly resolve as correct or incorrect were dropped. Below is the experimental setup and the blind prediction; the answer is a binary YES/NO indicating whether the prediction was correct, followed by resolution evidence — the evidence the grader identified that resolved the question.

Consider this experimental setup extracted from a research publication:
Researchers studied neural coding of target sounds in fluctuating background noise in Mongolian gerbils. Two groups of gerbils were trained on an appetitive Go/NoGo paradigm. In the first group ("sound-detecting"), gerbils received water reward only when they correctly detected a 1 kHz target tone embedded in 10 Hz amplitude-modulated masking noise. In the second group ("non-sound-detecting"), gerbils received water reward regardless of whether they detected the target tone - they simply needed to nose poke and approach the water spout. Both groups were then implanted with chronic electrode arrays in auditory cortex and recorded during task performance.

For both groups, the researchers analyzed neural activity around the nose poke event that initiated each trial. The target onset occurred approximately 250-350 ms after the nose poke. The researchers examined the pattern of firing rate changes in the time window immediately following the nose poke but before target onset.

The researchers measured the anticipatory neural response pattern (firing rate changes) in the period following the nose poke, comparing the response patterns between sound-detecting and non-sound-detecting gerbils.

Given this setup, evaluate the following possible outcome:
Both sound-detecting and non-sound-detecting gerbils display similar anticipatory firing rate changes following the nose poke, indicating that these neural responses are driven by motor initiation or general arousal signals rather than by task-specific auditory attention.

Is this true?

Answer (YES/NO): NO